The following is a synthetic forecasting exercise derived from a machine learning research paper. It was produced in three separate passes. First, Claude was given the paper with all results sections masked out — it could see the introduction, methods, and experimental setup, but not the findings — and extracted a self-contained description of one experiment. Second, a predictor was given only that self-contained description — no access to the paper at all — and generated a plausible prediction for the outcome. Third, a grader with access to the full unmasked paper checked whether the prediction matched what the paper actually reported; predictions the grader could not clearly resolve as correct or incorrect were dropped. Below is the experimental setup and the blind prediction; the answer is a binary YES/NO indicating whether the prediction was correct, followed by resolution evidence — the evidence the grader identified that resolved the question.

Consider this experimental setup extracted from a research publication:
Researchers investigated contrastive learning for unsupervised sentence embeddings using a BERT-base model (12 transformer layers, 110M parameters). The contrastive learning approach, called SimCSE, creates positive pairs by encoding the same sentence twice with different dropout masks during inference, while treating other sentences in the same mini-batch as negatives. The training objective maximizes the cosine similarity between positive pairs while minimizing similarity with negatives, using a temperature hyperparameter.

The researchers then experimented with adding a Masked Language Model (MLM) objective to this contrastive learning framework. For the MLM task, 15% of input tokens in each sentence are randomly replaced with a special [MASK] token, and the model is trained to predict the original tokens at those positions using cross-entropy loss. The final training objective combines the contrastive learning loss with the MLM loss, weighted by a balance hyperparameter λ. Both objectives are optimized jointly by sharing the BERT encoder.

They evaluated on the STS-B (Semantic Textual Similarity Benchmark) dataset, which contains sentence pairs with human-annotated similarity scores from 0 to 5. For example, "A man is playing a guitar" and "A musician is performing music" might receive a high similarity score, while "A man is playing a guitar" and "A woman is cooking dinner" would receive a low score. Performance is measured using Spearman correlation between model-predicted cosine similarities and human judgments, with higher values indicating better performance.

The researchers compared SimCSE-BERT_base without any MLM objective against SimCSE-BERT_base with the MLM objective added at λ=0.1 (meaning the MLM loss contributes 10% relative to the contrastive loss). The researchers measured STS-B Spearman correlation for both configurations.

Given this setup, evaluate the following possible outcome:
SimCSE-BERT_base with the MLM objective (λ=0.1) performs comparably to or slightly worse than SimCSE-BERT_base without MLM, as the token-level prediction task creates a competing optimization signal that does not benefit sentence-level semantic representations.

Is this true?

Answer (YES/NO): YES